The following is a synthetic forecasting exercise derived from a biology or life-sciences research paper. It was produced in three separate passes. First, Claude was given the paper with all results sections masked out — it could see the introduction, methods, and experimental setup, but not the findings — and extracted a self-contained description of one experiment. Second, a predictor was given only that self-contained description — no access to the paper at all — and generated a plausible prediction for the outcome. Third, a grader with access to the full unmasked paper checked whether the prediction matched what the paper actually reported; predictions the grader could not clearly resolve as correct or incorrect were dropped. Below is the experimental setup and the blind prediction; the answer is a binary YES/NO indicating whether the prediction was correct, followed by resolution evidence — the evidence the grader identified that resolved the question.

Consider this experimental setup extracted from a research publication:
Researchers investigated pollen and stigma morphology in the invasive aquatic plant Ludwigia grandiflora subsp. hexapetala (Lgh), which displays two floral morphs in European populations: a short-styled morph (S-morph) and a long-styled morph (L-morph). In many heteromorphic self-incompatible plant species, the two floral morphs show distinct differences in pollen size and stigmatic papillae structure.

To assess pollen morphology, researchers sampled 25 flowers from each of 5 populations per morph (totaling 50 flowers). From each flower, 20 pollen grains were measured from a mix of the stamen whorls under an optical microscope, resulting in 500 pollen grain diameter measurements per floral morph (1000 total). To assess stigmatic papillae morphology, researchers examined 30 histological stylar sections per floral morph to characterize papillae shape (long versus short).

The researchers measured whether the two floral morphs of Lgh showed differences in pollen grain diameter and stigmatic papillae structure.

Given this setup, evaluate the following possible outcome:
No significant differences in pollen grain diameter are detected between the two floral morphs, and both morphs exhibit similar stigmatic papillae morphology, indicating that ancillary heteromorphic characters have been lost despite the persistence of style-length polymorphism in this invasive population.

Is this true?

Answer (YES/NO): YES